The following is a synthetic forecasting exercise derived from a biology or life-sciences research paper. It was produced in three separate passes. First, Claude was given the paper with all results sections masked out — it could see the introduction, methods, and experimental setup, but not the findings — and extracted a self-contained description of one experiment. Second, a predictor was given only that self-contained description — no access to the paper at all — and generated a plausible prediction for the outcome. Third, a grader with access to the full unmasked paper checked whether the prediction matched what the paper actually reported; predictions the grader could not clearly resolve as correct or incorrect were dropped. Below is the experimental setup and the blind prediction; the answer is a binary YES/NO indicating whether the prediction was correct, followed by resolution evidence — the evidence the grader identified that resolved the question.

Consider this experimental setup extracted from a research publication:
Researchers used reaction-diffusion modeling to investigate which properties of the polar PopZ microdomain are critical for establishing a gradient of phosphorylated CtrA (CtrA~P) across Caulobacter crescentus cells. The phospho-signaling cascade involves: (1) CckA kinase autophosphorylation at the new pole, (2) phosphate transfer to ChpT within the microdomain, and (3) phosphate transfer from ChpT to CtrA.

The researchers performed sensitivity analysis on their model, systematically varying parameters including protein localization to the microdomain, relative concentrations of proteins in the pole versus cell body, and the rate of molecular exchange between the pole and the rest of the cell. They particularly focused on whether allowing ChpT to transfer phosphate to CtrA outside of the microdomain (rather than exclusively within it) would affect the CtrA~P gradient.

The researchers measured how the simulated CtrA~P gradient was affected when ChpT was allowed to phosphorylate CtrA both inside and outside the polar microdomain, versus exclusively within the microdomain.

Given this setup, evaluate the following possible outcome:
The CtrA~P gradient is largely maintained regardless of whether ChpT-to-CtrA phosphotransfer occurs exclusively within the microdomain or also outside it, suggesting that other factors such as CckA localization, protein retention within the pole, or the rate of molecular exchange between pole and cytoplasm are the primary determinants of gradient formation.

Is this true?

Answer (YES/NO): NO